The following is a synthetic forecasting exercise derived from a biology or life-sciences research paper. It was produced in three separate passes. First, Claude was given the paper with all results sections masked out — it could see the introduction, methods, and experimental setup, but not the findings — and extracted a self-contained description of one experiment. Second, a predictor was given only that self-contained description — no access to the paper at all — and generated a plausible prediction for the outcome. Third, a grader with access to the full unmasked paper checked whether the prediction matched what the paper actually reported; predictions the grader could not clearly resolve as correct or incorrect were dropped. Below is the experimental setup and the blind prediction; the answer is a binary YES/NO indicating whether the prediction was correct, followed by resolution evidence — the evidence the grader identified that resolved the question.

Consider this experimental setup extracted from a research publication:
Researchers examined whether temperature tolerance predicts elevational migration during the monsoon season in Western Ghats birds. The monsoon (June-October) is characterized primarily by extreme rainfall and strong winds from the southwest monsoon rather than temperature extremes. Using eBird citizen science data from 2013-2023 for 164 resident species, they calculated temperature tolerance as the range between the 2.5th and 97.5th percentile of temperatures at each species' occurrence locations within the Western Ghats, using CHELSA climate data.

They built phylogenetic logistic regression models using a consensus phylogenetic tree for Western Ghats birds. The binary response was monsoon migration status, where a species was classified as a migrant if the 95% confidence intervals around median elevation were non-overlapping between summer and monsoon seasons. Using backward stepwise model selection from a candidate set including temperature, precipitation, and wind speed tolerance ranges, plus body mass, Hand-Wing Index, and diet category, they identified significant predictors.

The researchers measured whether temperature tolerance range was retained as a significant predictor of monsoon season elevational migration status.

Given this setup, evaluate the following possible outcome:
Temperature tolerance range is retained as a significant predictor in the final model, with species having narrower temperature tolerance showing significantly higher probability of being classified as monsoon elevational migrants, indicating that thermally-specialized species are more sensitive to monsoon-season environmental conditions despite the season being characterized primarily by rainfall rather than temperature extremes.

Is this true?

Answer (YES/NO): NO